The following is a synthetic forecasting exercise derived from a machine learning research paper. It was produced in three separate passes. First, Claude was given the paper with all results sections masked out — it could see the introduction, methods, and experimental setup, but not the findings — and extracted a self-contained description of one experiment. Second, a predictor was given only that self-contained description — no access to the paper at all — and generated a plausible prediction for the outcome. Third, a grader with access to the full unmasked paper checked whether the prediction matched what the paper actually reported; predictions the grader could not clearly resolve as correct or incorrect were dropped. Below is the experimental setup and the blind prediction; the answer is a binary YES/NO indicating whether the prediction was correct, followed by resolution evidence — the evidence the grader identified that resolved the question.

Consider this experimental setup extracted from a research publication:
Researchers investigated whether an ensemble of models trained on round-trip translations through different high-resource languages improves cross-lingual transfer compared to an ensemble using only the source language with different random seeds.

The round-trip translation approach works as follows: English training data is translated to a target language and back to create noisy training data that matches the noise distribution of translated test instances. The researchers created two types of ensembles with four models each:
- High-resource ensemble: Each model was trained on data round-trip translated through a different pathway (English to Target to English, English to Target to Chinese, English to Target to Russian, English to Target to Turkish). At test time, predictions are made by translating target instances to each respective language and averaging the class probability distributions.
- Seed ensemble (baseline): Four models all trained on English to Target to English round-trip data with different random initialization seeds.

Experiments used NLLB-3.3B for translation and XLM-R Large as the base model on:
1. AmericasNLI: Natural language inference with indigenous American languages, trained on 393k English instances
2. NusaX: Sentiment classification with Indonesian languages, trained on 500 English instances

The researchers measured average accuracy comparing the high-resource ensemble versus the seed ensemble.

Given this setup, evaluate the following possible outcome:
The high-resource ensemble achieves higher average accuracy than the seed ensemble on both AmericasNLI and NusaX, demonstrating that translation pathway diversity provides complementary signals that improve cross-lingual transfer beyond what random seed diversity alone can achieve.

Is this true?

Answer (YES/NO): YES